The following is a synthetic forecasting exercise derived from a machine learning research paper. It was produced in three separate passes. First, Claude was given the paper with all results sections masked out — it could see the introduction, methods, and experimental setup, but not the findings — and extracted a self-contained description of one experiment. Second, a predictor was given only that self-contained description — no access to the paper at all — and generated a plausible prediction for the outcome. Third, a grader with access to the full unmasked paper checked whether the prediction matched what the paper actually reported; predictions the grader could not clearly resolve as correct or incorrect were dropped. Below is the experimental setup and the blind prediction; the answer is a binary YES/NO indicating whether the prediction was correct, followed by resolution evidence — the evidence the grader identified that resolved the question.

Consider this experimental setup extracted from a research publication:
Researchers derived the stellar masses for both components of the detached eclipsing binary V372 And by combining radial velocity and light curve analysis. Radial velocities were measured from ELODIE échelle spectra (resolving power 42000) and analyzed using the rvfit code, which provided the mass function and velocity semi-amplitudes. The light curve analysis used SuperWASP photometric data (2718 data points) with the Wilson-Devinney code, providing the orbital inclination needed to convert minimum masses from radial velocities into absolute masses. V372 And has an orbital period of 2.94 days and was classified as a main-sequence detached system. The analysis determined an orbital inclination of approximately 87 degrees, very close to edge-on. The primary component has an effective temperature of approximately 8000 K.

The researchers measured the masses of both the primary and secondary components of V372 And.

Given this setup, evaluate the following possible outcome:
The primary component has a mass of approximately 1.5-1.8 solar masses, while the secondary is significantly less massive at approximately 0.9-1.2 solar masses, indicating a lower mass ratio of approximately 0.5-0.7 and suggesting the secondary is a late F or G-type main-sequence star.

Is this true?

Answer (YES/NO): NO